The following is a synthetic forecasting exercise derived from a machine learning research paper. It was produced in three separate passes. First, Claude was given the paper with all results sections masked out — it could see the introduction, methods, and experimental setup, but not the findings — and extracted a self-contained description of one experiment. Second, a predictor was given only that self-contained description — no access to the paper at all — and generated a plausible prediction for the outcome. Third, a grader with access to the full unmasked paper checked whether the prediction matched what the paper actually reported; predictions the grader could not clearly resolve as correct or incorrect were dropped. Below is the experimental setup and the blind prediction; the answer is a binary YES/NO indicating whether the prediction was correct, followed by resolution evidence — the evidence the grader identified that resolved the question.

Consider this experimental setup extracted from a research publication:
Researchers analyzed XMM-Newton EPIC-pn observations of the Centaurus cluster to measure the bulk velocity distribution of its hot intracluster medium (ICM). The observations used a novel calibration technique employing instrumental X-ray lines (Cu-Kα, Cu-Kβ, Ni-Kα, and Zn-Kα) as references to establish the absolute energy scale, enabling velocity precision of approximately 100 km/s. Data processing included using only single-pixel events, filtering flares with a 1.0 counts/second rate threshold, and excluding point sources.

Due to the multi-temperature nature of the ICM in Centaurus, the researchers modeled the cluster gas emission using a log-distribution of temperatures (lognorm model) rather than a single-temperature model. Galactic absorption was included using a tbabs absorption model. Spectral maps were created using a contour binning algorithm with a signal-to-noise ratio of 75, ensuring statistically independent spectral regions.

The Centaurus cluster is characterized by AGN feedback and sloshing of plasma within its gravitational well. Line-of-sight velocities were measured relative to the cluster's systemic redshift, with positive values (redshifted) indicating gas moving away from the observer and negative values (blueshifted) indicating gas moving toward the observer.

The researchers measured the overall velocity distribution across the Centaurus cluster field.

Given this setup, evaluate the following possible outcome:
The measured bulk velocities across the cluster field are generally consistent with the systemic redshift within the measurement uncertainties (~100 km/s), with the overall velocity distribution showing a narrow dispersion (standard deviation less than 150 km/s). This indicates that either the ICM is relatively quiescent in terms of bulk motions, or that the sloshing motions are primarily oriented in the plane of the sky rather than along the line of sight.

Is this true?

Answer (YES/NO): NO